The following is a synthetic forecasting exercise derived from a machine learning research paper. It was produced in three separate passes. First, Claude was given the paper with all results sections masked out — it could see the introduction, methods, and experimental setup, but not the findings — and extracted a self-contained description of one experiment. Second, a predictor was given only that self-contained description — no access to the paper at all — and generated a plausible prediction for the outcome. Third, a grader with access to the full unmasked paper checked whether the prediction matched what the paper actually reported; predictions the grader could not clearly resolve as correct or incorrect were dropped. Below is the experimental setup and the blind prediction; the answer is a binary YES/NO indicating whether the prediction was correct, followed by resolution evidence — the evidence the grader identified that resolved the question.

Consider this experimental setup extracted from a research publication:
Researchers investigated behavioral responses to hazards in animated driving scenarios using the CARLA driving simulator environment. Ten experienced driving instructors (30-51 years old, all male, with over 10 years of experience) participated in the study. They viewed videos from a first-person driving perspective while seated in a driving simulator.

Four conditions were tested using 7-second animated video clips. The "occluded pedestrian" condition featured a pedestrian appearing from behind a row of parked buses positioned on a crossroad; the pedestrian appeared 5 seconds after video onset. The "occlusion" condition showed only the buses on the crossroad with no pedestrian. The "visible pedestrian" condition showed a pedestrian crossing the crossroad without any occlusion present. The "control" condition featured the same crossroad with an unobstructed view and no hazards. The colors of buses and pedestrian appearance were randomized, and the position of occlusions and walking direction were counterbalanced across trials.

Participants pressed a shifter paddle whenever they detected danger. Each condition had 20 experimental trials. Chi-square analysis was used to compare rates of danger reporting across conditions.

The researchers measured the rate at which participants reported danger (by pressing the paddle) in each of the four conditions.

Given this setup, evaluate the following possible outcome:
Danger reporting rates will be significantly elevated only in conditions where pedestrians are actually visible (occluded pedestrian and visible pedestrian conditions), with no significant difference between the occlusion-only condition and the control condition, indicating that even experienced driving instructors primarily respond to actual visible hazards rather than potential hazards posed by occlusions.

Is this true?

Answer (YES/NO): YES